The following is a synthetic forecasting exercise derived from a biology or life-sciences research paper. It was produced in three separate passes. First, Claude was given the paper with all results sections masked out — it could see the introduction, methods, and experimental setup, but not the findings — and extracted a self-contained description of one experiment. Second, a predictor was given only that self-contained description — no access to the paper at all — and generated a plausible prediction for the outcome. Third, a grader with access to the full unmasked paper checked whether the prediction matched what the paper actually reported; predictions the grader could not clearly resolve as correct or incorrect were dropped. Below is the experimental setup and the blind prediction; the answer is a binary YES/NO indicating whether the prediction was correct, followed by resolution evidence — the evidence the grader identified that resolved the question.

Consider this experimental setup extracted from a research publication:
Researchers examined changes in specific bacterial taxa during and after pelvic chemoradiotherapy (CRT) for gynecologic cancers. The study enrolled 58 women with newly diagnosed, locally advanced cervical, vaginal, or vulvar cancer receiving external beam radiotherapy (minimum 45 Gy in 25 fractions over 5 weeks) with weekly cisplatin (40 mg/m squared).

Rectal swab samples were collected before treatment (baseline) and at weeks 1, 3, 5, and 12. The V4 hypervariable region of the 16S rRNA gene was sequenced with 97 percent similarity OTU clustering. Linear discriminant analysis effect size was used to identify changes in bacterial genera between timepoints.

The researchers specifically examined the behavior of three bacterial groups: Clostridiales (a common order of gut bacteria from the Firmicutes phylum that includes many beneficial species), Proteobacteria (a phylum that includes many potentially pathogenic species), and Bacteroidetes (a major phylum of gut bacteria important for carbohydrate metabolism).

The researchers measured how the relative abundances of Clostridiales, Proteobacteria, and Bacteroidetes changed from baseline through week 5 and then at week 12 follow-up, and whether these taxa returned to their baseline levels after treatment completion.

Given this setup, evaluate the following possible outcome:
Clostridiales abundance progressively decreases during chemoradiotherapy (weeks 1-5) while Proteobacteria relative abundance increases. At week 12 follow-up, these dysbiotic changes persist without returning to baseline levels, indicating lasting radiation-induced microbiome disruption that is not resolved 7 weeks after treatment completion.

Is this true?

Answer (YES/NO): NO